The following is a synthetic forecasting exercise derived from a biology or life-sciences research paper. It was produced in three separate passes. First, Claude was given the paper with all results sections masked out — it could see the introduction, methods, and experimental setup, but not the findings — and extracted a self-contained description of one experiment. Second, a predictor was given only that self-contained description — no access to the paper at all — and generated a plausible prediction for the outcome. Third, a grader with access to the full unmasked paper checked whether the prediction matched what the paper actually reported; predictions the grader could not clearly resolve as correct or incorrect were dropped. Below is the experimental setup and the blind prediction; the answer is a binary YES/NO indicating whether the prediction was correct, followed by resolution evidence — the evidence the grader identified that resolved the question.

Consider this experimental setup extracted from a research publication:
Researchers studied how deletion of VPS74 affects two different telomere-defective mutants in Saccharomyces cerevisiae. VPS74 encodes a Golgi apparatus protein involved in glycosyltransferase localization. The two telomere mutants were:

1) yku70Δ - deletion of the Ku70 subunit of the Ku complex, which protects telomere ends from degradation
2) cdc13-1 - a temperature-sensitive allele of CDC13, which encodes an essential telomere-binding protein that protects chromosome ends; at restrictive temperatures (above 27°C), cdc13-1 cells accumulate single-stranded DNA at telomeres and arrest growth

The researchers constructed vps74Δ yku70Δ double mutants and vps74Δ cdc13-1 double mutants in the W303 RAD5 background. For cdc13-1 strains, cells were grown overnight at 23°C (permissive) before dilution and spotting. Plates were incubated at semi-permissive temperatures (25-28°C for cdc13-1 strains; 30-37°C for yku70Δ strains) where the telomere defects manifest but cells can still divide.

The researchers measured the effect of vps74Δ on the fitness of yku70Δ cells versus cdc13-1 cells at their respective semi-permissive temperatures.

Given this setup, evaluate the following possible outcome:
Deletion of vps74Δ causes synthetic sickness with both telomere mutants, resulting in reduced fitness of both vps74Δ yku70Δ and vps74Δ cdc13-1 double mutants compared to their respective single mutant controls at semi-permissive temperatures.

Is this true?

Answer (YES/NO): NO